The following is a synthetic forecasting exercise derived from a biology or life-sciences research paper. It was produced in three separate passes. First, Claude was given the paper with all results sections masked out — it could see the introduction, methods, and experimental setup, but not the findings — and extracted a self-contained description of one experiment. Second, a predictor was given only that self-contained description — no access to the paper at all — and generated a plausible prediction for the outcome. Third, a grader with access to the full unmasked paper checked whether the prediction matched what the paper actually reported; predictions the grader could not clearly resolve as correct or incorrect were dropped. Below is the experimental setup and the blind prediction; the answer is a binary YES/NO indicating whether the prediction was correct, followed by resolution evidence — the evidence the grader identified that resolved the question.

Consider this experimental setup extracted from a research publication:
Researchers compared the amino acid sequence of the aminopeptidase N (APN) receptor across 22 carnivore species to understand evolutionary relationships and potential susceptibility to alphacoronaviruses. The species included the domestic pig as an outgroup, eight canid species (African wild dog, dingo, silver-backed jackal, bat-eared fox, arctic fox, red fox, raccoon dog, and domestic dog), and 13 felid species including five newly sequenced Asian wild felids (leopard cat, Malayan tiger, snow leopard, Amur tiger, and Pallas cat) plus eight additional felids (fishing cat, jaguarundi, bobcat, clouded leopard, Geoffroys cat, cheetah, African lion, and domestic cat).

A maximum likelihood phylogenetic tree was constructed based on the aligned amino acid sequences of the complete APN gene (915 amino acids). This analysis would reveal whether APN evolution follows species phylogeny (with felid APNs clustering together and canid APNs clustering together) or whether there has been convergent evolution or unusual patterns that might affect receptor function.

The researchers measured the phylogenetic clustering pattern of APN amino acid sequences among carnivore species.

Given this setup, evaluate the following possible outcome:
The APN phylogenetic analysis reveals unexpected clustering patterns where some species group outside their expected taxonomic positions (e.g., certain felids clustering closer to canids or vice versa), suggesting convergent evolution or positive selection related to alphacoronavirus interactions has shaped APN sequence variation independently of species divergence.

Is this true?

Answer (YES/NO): NO